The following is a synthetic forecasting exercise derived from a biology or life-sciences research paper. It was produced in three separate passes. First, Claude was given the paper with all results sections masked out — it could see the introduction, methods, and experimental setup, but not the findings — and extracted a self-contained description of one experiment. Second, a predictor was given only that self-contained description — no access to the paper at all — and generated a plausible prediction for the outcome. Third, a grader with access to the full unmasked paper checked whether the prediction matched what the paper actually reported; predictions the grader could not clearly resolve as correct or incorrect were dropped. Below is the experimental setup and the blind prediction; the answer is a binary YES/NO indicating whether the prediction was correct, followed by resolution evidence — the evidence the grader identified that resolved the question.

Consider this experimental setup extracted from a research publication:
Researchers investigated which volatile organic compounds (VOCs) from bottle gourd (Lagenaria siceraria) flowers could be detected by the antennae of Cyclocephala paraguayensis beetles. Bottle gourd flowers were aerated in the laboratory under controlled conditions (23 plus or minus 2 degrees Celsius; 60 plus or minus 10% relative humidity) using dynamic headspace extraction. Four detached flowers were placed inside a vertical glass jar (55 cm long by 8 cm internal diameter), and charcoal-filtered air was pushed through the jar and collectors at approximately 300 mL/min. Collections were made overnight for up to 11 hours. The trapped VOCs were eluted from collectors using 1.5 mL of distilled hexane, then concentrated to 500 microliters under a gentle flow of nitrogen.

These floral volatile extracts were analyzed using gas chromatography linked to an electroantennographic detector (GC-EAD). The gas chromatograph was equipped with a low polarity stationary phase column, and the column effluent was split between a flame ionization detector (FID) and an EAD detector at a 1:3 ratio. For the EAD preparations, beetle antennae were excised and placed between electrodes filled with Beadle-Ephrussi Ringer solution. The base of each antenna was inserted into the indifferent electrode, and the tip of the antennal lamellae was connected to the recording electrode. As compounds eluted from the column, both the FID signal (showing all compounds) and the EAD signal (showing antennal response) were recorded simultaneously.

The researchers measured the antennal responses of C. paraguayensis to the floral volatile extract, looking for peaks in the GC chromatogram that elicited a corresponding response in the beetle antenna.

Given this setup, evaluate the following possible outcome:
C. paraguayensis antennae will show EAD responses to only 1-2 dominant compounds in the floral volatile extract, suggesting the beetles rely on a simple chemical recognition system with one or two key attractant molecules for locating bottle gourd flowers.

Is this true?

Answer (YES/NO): YES